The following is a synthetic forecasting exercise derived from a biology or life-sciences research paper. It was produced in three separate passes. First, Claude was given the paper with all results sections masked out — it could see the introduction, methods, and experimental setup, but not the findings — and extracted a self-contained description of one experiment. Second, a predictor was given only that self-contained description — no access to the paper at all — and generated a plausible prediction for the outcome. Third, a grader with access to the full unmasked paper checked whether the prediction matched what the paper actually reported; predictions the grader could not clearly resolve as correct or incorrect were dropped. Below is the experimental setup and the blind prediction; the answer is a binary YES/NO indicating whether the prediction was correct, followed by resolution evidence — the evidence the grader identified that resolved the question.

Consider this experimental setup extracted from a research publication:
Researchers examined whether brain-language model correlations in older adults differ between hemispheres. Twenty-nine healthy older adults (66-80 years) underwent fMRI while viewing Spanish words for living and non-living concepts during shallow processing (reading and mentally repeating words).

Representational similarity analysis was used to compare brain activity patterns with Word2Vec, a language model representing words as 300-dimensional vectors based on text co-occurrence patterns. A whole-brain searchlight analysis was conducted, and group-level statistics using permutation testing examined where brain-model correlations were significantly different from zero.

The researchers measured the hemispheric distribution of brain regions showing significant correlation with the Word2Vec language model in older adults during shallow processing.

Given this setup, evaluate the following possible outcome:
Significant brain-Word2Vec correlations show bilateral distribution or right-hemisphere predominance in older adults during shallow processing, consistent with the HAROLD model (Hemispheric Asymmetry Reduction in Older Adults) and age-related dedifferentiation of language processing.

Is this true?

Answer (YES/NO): NO